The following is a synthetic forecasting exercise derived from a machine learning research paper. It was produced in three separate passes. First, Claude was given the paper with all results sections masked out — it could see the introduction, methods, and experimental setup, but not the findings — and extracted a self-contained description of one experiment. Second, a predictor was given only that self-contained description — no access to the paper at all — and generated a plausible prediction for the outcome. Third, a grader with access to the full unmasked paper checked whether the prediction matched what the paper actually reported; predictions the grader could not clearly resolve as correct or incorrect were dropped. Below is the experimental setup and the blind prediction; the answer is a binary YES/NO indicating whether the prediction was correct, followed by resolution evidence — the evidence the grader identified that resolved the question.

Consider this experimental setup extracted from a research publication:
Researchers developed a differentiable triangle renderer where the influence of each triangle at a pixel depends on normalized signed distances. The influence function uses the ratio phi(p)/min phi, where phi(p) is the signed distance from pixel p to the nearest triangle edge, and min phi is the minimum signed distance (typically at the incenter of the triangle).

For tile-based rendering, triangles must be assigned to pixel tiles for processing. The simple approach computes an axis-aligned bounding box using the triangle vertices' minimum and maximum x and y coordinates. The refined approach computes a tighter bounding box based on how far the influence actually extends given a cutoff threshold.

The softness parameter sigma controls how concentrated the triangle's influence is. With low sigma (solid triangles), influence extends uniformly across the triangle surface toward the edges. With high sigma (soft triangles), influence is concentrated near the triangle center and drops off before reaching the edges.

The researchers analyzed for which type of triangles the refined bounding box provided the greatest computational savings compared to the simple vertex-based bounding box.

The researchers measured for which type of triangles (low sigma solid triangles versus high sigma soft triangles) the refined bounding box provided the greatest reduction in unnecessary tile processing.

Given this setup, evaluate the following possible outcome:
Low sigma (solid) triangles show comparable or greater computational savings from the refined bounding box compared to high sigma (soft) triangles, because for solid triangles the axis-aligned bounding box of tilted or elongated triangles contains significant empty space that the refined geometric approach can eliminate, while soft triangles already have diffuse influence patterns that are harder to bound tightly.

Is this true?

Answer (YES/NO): NO